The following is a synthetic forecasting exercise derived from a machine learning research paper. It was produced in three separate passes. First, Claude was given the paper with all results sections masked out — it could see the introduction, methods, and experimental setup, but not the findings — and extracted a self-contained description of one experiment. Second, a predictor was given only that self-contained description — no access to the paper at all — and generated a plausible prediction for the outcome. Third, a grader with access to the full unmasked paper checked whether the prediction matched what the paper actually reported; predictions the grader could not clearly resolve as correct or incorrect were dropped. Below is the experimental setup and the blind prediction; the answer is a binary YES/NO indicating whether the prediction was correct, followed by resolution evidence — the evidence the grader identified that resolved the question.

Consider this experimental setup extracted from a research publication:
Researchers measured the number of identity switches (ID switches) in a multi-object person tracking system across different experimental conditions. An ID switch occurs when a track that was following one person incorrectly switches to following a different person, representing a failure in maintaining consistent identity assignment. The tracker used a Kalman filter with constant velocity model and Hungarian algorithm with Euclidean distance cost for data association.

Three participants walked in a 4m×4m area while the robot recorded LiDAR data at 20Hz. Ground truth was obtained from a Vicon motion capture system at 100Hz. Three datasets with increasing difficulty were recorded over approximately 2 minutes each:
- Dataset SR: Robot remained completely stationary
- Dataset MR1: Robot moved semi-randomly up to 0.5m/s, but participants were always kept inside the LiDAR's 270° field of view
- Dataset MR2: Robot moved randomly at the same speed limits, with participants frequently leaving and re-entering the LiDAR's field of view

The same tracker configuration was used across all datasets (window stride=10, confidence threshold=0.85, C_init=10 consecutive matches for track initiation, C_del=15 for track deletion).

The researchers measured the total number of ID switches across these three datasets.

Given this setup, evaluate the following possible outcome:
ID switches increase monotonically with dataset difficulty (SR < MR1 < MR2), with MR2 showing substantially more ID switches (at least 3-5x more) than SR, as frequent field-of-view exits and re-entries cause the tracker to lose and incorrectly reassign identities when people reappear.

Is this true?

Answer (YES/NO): NO